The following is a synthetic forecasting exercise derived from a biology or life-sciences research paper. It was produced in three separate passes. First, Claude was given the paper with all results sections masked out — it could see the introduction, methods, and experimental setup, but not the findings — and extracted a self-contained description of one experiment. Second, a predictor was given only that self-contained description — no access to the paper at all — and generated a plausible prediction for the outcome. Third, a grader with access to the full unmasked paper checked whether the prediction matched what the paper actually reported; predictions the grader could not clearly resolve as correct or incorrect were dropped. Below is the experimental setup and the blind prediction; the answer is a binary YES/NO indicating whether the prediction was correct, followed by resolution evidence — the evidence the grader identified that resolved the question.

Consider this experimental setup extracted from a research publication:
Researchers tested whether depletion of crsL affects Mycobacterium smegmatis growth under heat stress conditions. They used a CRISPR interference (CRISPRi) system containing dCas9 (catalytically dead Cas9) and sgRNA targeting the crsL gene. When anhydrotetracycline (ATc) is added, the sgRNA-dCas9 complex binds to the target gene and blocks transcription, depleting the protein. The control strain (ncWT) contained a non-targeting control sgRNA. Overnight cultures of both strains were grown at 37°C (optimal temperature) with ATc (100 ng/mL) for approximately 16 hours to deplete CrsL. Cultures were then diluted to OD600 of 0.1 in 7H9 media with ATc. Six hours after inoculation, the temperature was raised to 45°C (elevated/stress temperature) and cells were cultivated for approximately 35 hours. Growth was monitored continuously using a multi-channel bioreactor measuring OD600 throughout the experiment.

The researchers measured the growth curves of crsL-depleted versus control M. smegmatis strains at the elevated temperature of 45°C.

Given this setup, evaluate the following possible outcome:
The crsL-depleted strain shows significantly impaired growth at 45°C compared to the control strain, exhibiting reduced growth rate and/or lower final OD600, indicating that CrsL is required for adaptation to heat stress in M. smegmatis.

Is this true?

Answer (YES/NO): YES